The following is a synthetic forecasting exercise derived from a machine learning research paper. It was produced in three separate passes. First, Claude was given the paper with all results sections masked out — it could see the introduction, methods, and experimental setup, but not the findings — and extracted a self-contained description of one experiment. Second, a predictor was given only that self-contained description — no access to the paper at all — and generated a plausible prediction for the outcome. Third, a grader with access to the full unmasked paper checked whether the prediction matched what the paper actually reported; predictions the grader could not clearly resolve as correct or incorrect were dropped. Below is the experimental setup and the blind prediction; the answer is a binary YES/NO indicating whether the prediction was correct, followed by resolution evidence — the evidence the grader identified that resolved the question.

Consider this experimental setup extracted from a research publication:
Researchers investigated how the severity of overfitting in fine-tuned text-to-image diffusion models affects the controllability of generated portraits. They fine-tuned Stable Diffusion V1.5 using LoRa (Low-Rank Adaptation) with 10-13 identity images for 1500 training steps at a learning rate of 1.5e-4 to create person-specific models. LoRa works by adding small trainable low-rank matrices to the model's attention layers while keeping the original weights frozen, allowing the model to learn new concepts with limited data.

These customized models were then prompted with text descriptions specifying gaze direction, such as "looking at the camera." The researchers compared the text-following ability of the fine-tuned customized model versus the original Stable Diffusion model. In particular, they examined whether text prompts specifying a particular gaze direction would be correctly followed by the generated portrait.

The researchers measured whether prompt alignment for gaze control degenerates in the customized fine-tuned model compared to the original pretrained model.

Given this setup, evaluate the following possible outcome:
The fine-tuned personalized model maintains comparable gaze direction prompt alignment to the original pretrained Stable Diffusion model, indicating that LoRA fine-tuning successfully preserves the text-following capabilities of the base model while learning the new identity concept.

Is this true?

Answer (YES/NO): NO